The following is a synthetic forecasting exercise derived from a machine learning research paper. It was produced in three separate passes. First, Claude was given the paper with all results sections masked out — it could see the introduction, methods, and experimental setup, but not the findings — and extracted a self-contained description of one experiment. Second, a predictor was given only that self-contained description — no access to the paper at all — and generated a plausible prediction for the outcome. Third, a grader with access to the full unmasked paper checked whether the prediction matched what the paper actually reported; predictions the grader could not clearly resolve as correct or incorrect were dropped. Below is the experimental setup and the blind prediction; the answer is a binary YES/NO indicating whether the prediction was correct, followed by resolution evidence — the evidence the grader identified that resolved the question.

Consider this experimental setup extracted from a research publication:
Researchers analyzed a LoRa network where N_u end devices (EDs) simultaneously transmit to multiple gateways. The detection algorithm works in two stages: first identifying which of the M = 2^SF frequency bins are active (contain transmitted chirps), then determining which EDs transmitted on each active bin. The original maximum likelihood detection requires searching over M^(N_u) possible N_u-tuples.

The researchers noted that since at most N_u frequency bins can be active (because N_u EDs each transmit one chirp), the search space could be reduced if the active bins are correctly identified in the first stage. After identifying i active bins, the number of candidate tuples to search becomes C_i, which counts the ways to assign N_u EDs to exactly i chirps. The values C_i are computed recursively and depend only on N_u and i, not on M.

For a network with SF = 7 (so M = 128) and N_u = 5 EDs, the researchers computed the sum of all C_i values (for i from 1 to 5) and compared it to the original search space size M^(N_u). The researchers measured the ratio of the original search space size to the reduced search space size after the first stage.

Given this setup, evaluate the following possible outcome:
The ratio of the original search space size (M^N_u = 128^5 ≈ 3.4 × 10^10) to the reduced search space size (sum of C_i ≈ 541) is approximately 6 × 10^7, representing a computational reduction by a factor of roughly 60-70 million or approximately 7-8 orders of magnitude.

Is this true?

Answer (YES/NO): YES